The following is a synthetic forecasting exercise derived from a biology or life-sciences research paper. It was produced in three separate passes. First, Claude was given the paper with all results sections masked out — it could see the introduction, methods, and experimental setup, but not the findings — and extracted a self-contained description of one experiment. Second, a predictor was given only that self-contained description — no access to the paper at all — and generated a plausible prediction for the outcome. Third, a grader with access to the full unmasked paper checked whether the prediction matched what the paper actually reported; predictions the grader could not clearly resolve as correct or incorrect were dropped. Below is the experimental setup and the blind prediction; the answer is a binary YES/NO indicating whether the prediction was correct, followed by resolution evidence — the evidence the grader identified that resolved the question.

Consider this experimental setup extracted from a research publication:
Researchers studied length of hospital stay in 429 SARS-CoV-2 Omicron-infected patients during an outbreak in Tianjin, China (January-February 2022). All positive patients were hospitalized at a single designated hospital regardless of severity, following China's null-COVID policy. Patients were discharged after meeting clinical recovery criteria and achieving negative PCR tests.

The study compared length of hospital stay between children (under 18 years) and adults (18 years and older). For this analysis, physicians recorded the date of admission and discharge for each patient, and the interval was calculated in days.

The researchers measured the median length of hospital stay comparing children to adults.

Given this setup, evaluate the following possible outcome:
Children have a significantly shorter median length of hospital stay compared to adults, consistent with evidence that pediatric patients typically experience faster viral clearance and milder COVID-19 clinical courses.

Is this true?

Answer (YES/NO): NO